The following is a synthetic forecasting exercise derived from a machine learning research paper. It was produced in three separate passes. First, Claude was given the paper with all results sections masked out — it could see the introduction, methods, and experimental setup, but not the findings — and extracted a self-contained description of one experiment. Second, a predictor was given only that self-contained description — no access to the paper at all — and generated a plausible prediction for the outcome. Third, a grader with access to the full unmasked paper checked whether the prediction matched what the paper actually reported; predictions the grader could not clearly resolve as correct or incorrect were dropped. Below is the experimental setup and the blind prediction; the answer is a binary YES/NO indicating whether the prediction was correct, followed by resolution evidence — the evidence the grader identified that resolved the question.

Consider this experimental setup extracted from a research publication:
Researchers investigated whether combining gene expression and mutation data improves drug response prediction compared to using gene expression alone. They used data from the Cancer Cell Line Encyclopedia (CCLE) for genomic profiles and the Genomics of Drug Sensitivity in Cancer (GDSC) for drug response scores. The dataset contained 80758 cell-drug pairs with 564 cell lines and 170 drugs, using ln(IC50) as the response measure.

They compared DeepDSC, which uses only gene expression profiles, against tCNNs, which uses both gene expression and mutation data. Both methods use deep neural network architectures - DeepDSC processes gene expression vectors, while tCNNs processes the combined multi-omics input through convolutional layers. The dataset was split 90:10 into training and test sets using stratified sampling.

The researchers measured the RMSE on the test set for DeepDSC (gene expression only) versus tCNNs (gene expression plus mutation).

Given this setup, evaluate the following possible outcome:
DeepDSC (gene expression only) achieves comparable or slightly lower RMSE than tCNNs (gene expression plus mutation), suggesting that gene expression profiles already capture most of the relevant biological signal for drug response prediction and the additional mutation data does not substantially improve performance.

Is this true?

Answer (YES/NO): YES